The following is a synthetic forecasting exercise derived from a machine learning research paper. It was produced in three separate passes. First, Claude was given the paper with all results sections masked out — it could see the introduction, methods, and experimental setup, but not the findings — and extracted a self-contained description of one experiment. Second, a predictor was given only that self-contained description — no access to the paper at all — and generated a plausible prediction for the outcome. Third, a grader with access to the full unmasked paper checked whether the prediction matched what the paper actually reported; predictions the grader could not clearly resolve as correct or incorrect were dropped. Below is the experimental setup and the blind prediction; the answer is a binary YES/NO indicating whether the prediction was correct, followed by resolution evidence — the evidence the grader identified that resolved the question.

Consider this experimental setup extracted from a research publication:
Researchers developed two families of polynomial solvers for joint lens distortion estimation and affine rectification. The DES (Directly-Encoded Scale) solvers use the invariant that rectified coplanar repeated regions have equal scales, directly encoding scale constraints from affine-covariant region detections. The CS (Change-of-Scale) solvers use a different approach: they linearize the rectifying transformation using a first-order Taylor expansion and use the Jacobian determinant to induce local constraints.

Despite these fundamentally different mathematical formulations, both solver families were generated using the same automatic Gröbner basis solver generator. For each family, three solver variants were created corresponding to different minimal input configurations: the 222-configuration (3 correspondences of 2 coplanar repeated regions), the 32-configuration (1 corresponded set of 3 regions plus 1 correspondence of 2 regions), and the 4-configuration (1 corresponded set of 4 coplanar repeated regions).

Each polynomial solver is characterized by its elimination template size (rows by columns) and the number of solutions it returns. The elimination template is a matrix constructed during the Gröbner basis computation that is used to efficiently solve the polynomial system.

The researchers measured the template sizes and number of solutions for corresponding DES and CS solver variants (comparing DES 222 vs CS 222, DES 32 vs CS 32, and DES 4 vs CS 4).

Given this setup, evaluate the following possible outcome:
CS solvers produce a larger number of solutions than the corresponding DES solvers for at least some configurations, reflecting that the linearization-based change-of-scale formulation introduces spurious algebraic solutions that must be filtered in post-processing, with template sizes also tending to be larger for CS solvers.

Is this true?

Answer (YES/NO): NO